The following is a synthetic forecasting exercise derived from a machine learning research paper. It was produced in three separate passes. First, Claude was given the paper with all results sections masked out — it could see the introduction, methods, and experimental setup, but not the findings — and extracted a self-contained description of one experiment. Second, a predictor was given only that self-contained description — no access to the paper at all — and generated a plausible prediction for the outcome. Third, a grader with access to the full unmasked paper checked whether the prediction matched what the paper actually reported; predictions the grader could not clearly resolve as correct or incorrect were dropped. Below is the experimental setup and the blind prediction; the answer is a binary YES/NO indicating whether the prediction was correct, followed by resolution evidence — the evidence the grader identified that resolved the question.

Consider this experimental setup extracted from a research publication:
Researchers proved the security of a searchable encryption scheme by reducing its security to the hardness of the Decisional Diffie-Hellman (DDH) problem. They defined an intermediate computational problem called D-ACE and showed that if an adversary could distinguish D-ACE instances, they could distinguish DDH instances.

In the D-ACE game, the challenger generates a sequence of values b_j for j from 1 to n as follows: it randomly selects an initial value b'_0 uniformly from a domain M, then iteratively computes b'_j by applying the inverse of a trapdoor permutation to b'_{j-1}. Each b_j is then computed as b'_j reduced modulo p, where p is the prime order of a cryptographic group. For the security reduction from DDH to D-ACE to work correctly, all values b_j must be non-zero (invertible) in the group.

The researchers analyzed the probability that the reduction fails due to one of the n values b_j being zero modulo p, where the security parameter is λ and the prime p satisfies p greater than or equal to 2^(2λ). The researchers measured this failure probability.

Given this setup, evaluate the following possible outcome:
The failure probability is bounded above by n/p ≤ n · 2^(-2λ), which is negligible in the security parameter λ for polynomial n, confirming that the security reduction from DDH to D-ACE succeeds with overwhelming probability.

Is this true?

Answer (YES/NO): YES